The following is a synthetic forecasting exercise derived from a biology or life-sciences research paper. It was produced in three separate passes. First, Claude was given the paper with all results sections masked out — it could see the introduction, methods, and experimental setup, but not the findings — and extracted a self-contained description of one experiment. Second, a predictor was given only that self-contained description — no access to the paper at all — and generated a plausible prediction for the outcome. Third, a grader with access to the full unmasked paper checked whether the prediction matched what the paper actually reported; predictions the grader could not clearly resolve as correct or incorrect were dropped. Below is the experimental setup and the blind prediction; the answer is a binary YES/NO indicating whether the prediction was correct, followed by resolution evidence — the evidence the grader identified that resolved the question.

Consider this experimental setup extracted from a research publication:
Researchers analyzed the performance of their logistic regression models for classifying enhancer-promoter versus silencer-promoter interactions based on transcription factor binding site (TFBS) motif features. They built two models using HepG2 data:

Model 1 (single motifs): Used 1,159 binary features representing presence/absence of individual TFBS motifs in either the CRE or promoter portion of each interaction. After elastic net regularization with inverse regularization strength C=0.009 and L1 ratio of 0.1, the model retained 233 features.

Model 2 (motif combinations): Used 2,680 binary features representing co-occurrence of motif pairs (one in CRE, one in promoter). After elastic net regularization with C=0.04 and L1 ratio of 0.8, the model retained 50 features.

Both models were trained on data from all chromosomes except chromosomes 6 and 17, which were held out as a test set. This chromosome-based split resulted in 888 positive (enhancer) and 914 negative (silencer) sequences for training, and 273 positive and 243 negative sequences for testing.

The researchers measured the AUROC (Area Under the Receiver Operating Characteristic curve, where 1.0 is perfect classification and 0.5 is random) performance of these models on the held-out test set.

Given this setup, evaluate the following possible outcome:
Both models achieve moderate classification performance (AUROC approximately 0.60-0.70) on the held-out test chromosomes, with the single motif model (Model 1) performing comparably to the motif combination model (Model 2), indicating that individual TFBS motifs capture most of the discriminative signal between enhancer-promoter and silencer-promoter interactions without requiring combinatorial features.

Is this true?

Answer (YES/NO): YES